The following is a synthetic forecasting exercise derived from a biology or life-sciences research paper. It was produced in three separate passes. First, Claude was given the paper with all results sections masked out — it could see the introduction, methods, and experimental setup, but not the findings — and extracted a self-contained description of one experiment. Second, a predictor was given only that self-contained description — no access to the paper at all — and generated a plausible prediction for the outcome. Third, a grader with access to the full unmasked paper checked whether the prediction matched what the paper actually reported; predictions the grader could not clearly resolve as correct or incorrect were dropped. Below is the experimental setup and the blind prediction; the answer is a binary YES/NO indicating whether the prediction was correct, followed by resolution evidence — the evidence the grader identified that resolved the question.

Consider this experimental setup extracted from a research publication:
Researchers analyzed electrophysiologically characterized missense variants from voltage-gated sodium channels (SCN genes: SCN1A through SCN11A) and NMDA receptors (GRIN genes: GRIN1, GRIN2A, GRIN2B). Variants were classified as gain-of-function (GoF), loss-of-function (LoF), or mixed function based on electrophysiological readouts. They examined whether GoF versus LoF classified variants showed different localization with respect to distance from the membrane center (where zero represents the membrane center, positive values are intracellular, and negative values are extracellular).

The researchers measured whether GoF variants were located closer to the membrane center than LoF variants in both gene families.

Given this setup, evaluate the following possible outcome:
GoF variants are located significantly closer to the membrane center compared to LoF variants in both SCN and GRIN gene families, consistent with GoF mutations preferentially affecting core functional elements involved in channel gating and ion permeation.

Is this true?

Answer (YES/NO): YES